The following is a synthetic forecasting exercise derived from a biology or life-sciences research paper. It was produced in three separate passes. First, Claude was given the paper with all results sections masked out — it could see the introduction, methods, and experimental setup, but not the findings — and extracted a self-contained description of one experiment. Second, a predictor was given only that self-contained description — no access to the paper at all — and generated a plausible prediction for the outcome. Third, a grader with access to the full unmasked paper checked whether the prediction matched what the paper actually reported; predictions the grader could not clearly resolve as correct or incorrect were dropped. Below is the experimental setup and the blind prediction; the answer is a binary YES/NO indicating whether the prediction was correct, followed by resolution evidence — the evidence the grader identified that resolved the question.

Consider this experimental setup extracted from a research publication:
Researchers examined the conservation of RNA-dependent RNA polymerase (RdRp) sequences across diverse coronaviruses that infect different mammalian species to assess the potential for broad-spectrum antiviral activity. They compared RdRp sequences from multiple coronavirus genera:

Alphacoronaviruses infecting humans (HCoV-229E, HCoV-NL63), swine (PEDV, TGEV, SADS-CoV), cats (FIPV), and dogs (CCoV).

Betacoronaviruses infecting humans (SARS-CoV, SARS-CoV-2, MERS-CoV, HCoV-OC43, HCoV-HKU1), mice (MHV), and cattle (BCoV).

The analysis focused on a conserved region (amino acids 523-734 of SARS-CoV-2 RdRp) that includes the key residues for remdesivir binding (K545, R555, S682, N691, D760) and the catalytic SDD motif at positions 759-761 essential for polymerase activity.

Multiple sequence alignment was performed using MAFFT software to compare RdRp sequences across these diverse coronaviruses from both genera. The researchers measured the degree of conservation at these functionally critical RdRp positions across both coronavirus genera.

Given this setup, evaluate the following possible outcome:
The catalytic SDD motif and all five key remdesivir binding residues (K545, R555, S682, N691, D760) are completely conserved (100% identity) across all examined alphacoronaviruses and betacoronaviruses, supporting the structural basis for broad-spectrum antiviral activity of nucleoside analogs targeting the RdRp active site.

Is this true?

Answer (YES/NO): YES